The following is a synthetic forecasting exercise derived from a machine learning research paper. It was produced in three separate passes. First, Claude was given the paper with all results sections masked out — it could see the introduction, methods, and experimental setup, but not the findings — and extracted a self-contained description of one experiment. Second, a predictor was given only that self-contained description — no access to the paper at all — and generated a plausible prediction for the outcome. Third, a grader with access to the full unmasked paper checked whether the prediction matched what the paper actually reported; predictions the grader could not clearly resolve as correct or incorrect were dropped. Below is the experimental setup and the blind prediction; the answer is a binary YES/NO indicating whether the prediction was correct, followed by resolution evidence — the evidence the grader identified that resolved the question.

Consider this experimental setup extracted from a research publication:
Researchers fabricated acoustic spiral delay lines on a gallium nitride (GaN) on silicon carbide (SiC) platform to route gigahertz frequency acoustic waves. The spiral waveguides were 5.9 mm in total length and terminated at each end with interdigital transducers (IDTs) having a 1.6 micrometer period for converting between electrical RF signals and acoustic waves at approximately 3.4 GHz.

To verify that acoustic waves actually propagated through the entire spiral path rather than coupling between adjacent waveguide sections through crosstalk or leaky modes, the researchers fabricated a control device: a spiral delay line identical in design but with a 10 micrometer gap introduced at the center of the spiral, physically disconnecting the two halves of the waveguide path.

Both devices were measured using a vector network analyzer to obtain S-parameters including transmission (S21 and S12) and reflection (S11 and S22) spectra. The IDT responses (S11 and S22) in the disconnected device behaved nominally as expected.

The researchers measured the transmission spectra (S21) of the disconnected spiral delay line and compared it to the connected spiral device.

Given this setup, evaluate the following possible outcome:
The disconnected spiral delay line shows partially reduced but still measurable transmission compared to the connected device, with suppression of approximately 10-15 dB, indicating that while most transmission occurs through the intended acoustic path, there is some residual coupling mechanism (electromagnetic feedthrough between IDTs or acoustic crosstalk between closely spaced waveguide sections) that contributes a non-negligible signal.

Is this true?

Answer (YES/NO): NO